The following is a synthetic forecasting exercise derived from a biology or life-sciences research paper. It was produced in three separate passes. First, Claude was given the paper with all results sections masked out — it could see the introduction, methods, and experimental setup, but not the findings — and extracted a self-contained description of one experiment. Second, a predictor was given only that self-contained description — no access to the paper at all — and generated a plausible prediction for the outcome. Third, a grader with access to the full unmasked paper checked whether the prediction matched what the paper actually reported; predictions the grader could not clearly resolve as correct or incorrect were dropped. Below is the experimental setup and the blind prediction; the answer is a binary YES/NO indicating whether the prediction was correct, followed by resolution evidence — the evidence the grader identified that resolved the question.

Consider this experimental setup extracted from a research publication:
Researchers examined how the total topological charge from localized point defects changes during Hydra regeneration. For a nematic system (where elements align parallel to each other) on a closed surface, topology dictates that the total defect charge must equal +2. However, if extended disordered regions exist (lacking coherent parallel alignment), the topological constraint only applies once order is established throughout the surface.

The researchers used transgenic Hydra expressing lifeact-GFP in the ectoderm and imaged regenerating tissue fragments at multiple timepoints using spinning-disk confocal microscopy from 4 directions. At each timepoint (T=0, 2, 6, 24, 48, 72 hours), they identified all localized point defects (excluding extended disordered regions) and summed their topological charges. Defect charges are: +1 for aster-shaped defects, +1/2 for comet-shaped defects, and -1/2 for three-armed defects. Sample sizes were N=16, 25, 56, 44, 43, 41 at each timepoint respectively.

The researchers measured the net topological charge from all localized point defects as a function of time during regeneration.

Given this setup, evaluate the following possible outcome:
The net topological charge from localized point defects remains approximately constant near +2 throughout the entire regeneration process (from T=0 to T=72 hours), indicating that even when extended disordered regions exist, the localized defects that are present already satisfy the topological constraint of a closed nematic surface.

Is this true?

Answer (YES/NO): NO